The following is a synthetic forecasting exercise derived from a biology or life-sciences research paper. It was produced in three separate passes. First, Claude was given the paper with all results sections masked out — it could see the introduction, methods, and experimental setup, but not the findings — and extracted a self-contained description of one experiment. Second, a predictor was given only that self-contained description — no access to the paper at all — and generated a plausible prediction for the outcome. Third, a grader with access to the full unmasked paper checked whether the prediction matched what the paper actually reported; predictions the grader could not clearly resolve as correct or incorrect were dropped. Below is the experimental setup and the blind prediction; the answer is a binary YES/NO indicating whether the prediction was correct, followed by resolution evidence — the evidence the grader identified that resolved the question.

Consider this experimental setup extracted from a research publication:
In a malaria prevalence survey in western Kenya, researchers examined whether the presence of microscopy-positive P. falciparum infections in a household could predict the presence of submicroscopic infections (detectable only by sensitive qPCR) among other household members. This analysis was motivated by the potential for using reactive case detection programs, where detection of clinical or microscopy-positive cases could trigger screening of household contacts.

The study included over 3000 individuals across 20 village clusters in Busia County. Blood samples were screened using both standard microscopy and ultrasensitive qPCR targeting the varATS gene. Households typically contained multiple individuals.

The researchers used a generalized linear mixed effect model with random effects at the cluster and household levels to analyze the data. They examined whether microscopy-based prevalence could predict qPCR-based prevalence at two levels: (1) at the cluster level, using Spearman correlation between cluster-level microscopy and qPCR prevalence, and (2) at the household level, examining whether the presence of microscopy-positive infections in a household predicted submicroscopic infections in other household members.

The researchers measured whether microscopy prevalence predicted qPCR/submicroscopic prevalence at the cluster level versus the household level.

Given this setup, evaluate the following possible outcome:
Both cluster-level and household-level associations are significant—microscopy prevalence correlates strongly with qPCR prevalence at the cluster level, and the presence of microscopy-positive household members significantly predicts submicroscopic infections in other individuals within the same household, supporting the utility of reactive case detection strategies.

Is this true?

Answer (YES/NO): NO